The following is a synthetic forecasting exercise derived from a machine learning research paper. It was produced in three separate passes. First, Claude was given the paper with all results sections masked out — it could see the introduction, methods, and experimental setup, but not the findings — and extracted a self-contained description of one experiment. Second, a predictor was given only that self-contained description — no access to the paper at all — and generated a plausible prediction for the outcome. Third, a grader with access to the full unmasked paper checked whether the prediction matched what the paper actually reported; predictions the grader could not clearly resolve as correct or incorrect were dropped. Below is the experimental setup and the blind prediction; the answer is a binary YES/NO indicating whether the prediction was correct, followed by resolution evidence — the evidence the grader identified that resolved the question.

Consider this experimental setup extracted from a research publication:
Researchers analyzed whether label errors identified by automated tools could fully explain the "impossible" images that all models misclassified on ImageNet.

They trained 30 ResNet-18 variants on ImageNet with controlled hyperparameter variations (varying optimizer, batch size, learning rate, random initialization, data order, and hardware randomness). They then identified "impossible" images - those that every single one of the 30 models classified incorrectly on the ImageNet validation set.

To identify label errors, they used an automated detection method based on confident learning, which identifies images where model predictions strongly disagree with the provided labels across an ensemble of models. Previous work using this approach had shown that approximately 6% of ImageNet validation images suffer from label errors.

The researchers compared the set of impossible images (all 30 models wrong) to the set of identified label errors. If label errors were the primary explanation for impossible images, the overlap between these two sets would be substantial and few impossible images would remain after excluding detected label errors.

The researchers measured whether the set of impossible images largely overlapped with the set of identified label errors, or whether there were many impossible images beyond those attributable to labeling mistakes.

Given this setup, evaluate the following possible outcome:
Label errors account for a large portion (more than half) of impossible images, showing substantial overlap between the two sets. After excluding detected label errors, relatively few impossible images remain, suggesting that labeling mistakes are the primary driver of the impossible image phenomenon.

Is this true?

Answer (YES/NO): NO